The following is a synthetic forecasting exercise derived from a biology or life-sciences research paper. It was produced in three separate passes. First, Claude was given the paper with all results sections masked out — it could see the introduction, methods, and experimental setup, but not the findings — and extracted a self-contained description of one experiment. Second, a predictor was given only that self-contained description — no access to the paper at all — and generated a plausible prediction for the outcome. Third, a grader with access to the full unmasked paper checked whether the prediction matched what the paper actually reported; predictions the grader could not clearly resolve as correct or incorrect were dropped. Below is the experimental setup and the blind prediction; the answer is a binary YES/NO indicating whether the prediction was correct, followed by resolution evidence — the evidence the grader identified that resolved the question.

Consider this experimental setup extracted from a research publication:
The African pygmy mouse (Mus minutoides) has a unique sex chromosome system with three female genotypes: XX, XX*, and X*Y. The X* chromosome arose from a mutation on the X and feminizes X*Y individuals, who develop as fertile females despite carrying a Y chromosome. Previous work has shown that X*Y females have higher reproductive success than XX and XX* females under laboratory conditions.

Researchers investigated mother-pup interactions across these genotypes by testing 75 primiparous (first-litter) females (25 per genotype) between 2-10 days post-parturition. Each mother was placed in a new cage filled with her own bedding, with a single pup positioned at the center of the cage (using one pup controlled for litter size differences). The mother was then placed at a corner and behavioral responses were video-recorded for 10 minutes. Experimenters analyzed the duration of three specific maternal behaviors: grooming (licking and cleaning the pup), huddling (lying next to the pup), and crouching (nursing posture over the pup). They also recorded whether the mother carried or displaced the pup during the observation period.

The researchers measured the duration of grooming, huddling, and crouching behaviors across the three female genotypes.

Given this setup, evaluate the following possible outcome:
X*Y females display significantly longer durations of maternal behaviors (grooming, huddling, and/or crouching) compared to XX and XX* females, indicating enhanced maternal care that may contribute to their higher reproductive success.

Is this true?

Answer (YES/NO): NO